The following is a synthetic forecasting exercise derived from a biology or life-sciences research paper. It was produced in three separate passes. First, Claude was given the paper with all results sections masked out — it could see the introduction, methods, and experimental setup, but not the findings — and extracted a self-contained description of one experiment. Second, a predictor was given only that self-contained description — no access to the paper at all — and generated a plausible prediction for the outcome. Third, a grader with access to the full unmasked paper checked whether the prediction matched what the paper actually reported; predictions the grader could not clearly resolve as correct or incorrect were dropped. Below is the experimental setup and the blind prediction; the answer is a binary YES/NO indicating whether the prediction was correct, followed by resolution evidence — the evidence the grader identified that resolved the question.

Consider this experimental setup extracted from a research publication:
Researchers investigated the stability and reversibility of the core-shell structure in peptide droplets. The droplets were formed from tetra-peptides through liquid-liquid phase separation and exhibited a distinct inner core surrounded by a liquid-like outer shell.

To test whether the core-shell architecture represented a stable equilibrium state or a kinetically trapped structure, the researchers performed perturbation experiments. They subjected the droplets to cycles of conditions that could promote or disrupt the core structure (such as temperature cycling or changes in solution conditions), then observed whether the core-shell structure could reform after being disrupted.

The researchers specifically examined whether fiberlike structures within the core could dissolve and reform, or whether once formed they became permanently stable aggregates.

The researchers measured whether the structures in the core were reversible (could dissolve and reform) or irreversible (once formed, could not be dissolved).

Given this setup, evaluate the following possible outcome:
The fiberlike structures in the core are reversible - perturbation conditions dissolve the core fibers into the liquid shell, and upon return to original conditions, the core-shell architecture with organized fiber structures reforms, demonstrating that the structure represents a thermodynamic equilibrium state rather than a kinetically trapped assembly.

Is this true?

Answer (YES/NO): YES